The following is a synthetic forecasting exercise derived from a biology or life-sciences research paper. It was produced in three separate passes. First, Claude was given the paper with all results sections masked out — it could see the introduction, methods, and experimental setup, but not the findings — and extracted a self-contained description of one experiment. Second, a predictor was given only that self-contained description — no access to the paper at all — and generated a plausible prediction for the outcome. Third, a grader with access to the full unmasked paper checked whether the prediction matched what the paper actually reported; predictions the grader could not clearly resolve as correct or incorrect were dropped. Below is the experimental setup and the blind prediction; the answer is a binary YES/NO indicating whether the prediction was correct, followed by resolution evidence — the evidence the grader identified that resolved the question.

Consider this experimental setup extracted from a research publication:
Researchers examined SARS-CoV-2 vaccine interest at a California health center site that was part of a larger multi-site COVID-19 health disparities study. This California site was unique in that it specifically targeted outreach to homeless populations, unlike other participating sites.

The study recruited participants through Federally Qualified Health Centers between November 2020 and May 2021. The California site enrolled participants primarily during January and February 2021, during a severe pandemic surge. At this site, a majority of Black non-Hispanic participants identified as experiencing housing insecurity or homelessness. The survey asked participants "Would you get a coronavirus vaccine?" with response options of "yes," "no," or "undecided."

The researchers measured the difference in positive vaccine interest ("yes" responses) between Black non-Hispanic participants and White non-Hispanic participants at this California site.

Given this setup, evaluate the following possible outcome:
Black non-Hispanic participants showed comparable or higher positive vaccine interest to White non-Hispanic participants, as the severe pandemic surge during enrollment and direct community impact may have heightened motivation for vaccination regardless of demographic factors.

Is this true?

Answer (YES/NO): NO